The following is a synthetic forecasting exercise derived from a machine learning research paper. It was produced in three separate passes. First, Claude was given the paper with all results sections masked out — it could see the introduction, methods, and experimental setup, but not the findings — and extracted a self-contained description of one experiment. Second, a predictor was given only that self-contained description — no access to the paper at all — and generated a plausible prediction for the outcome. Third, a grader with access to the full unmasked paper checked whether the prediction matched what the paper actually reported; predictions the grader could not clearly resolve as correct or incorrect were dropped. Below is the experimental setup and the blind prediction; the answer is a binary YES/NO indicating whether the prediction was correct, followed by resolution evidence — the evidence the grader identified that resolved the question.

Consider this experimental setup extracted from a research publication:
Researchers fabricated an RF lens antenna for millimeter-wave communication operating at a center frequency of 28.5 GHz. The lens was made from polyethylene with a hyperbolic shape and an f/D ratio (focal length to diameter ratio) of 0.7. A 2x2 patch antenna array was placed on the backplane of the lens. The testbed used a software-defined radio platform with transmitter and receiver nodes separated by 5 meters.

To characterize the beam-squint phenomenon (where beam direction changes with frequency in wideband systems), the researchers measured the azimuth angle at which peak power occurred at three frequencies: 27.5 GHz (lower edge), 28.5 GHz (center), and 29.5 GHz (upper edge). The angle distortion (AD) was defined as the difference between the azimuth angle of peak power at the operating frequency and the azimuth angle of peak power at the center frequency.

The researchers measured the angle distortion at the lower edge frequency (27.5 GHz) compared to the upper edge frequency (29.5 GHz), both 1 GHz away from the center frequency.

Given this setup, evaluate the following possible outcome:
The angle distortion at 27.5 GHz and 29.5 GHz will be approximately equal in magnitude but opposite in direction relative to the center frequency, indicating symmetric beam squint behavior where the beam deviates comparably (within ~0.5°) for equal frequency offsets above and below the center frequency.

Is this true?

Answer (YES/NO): NO